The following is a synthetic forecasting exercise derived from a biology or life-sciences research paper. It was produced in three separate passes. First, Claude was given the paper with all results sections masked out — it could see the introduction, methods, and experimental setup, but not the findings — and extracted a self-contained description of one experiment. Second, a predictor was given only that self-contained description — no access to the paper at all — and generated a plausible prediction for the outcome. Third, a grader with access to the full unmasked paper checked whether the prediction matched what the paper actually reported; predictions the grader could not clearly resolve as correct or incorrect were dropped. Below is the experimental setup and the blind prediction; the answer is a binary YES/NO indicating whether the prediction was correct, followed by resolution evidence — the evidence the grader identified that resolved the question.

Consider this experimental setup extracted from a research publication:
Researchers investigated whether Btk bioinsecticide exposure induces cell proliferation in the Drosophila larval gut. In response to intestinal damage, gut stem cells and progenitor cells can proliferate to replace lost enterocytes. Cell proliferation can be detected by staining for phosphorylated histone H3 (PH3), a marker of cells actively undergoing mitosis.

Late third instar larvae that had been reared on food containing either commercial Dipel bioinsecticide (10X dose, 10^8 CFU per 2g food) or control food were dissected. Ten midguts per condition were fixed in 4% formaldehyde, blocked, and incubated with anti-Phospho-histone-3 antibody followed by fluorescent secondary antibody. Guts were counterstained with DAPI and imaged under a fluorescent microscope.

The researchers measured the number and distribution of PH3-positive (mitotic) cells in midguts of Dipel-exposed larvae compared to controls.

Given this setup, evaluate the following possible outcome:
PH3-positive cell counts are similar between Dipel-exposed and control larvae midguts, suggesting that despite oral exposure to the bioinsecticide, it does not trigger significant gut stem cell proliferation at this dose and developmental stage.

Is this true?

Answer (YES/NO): NO